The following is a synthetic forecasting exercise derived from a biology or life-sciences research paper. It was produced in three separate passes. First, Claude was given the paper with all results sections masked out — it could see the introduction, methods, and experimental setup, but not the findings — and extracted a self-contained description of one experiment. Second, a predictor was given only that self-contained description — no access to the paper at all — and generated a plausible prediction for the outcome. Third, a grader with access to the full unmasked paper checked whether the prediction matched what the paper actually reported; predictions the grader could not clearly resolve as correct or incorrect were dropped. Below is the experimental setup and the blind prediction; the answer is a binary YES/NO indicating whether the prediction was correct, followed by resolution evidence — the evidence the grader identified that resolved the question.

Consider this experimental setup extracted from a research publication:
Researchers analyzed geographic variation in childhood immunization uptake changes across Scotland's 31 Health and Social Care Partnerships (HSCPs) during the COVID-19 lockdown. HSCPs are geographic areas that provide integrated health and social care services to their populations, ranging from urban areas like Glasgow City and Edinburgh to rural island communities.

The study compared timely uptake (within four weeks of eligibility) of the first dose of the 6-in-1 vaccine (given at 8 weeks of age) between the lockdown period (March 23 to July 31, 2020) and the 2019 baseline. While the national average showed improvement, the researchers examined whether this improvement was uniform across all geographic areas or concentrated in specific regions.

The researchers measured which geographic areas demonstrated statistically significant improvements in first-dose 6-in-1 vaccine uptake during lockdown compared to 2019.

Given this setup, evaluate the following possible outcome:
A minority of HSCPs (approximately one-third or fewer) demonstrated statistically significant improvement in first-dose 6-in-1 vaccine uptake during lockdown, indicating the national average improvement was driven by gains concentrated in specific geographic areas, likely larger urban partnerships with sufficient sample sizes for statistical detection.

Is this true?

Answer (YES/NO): YES